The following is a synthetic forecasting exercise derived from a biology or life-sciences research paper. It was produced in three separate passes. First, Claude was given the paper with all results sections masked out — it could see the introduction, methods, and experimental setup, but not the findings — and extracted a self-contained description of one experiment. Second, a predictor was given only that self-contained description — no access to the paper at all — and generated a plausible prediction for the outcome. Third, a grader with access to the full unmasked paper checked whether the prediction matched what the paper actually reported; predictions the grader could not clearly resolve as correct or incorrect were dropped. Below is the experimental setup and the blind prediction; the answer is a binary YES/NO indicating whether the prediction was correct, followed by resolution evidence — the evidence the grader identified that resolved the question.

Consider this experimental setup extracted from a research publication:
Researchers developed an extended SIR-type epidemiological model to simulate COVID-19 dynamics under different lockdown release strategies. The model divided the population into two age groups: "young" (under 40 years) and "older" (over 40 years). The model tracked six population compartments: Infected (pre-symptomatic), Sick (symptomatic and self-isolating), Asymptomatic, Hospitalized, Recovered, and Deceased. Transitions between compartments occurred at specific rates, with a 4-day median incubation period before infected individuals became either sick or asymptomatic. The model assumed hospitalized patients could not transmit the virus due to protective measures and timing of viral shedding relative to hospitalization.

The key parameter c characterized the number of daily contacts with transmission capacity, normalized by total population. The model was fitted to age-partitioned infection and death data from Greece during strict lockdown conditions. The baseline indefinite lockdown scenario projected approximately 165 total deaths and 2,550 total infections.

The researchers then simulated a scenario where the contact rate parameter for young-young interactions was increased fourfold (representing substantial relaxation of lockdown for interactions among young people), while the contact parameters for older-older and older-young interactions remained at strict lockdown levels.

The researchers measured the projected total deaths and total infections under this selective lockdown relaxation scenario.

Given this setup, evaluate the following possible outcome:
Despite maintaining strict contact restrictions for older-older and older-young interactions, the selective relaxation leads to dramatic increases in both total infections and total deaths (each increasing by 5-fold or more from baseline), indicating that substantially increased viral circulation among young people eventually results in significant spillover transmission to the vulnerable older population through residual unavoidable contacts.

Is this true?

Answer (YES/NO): NO